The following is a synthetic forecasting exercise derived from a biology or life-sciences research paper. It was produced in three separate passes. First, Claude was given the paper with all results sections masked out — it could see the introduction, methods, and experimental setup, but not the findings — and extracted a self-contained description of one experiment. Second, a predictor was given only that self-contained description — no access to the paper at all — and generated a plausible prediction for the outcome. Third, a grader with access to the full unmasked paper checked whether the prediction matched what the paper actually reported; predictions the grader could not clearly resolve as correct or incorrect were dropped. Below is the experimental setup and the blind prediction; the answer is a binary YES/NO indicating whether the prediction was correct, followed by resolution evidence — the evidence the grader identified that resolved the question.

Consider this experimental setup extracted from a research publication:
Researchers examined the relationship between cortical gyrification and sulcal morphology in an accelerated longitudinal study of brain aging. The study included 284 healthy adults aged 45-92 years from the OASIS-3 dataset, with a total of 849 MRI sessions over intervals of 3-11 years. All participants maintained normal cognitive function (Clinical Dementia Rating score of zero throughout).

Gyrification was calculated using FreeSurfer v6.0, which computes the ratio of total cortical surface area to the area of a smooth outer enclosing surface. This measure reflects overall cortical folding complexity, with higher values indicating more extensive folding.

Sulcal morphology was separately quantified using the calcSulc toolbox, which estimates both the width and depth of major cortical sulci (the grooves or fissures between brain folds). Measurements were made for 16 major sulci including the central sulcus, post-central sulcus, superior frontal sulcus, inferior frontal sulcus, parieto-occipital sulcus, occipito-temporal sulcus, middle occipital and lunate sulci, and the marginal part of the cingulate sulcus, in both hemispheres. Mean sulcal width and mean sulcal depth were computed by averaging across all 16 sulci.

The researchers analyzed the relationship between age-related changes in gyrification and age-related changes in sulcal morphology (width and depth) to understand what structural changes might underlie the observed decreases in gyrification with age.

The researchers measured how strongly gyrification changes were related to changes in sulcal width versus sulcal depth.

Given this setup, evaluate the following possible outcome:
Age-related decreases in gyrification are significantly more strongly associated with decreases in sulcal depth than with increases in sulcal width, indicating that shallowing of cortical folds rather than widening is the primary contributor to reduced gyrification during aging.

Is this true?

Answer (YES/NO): NO